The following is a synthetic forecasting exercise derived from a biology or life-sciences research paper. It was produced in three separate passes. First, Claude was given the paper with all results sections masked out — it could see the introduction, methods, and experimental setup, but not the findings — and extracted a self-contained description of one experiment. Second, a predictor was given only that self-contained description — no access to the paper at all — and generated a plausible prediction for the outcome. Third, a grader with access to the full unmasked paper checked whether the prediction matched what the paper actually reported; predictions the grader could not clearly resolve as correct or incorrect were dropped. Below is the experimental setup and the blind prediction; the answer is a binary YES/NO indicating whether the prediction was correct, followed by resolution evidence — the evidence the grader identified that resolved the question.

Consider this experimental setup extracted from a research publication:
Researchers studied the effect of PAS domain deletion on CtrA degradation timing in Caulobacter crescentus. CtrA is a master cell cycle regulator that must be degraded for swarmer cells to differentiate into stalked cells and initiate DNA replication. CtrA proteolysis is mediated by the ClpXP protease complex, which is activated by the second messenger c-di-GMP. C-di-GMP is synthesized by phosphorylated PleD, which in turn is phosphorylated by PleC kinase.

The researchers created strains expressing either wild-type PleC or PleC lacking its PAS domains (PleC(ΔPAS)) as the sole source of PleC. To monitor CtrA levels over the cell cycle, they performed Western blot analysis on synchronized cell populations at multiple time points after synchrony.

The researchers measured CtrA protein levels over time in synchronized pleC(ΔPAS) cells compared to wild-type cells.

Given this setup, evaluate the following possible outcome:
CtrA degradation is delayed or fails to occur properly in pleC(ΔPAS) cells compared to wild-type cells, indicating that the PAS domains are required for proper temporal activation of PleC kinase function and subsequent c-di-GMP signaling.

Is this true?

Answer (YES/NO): NO